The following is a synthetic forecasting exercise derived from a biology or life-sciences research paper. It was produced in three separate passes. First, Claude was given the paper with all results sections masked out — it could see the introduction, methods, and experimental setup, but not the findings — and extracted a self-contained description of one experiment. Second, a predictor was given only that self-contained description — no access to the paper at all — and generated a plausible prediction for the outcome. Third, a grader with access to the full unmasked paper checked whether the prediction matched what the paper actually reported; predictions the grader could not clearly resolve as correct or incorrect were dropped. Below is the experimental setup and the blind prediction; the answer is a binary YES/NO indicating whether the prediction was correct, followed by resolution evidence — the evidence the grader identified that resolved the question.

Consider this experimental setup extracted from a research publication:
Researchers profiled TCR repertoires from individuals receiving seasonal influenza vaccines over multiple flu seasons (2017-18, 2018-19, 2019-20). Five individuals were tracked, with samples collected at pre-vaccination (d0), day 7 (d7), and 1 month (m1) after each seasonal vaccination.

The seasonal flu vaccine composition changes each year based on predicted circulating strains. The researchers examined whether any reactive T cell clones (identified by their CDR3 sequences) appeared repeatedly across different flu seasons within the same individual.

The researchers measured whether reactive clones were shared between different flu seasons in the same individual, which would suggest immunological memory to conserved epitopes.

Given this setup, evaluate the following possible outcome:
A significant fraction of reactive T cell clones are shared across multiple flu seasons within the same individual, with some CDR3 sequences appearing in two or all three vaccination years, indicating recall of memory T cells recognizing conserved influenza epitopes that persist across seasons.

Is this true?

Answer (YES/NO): NO